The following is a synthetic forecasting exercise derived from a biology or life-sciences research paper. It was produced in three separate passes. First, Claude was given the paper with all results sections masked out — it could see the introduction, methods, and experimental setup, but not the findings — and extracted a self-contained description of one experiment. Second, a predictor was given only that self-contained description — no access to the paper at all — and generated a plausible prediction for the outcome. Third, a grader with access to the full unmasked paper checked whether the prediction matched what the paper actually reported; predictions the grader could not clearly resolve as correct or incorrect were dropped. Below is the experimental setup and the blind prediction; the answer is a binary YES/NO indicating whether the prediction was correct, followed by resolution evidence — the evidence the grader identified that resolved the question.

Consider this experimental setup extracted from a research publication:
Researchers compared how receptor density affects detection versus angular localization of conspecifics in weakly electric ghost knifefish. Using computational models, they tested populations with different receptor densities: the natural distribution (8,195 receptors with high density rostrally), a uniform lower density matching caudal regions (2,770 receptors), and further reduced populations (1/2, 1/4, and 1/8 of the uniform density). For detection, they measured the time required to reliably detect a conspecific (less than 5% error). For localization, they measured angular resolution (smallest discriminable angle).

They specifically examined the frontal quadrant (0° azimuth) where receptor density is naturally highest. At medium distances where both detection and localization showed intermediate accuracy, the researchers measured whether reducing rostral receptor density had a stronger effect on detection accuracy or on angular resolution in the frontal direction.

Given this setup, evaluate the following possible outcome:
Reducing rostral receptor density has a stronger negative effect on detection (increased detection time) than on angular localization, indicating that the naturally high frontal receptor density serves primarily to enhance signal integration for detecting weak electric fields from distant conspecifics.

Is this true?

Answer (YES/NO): YES